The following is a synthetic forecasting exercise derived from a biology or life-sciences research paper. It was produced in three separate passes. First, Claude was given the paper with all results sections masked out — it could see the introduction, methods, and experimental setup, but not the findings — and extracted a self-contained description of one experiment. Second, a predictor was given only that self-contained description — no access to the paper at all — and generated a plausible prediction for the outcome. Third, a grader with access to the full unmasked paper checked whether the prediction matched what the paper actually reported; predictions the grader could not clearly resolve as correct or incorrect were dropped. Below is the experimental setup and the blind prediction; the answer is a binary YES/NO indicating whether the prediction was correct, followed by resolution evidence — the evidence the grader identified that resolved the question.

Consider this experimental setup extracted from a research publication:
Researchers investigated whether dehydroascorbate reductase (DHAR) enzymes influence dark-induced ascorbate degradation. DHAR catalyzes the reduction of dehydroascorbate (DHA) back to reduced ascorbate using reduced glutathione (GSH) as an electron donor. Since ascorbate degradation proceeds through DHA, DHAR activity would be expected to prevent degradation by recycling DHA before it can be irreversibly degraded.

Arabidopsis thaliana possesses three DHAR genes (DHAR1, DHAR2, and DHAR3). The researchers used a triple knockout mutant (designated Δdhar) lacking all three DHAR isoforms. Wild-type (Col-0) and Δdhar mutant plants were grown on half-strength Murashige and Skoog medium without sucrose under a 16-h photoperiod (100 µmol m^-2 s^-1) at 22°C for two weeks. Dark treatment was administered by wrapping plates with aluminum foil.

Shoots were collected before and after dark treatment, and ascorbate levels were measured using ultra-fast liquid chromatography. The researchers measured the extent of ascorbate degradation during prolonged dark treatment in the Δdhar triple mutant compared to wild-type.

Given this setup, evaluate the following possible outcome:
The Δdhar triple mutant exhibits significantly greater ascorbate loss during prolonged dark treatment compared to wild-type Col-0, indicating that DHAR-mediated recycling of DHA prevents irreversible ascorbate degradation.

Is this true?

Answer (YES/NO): NO